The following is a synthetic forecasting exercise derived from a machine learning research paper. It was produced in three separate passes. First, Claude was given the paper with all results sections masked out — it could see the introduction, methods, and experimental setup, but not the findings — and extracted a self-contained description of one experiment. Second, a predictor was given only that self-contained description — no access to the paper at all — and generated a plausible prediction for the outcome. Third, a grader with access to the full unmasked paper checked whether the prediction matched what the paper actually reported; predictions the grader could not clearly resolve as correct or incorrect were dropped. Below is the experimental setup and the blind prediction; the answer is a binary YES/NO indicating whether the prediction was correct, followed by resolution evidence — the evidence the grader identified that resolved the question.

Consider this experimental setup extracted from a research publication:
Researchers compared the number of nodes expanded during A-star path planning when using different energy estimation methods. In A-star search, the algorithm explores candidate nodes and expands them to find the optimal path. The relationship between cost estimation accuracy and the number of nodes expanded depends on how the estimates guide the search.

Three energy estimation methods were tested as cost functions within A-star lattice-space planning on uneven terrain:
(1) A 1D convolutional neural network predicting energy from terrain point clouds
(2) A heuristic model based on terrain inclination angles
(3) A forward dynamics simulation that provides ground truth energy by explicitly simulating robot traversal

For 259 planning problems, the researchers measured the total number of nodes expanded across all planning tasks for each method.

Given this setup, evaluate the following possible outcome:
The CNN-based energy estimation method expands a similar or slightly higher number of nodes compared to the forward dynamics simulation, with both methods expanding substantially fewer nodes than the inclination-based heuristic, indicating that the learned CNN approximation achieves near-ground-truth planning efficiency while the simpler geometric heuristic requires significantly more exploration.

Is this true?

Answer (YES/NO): NO